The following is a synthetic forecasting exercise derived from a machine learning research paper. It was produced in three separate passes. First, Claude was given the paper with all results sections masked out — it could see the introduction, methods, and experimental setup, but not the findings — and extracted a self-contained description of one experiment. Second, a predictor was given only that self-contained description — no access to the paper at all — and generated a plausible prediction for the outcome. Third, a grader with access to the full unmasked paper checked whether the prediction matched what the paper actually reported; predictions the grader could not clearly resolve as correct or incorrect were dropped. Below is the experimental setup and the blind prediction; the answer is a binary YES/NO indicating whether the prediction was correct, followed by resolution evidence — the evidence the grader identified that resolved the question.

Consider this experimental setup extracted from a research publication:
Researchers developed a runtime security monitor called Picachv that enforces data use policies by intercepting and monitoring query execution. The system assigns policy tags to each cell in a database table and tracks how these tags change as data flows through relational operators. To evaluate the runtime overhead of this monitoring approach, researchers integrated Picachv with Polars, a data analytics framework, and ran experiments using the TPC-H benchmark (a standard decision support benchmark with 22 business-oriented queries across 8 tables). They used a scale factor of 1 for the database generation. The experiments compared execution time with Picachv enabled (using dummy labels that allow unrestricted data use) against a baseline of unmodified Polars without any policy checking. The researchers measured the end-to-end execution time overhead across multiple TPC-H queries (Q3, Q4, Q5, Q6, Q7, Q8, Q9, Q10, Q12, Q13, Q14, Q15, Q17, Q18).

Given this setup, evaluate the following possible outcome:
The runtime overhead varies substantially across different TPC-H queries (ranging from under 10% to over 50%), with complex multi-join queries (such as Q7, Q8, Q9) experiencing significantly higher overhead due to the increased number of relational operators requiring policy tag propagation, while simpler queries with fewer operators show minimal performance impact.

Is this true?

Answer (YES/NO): NO